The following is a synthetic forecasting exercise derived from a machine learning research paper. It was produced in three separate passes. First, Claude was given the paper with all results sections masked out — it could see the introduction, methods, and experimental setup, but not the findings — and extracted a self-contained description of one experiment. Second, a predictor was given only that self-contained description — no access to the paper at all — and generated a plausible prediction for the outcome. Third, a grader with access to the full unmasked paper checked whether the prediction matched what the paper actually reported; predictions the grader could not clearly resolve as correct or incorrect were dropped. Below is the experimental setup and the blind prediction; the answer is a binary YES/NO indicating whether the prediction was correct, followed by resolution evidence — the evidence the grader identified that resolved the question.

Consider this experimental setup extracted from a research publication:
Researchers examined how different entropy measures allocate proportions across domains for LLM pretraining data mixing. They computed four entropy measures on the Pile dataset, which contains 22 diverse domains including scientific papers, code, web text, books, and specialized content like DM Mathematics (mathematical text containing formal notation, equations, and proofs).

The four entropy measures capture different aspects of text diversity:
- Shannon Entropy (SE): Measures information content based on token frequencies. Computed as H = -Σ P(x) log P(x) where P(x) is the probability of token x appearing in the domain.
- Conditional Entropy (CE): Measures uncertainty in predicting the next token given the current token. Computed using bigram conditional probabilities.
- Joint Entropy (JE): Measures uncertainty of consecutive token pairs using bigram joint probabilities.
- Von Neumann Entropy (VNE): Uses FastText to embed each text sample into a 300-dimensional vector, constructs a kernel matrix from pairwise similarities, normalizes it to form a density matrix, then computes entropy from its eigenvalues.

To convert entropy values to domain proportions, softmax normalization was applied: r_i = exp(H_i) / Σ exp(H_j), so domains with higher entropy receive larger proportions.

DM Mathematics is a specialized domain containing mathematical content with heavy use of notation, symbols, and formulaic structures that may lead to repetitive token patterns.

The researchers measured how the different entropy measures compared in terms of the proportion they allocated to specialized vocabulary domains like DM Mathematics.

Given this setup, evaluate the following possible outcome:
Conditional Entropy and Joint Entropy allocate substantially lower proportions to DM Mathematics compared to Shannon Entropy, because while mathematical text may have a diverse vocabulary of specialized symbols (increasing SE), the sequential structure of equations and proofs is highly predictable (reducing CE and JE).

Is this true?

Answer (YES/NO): NO